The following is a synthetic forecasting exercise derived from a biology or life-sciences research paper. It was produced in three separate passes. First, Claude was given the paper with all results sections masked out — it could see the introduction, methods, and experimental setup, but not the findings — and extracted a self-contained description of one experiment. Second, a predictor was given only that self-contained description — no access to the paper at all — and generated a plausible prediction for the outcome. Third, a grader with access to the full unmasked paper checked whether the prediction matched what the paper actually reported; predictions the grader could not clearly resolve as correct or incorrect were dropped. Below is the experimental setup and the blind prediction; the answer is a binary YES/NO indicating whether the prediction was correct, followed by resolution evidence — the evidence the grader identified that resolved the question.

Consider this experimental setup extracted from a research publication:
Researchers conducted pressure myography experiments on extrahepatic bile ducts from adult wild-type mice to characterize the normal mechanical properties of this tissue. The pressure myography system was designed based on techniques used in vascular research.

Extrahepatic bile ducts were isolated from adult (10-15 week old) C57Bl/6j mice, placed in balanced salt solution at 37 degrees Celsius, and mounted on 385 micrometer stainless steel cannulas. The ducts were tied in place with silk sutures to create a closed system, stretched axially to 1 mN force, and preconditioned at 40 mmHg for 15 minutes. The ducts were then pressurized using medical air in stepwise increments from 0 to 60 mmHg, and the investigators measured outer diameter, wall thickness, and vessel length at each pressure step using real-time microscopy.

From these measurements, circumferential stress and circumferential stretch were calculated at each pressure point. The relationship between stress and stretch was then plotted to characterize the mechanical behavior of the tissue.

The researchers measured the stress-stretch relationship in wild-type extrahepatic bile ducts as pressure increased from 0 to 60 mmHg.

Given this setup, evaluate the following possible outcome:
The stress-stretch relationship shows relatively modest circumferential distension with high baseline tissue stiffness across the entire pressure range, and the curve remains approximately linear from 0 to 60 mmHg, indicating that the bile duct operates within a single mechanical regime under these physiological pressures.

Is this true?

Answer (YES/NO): NO